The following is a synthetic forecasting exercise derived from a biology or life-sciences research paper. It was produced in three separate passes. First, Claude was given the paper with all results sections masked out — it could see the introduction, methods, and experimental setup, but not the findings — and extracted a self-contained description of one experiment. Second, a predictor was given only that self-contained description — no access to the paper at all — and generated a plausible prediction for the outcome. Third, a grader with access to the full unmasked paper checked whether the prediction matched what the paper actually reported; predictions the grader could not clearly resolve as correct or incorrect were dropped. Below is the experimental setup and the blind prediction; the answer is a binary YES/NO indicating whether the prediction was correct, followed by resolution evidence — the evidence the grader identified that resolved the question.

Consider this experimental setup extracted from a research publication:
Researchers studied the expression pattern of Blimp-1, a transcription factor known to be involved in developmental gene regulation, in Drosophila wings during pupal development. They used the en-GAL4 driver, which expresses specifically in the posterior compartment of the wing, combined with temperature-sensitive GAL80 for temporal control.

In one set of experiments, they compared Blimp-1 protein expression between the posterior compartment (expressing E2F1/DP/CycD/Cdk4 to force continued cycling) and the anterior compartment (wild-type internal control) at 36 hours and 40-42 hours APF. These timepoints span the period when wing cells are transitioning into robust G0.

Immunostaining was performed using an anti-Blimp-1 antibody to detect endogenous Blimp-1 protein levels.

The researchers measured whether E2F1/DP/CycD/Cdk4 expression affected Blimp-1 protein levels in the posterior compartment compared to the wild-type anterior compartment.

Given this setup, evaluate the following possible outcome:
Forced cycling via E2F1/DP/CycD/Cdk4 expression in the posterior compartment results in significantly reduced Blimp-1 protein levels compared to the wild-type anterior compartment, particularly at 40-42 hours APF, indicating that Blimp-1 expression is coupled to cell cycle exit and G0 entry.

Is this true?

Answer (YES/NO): NO